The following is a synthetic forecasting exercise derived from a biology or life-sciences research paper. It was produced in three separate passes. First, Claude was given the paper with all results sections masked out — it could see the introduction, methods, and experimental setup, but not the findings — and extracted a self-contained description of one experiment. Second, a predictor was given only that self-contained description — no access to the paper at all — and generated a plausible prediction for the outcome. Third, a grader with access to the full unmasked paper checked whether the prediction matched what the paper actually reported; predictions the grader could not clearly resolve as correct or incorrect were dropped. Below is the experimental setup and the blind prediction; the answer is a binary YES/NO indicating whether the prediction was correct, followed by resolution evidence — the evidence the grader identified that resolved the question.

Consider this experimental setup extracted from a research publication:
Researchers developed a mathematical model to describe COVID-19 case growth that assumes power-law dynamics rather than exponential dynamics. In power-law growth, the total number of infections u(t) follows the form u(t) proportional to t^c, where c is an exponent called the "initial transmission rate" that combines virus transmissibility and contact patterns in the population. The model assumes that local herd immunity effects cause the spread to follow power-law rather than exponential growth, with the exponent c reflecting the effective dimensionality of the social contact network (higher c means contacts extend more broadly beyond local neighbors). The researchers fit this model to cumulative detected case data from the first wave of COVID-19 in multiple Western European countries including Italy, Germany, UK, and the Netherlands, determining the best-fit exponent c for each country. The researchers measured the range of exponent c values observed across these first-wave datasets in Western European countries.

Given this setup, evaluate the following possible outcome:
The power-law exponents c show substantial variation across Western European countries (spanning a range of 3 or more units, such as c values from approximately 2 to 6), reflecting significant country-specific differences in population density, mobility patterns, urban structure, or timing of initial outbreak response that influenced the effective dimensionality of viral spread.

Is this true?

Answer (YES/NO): NO